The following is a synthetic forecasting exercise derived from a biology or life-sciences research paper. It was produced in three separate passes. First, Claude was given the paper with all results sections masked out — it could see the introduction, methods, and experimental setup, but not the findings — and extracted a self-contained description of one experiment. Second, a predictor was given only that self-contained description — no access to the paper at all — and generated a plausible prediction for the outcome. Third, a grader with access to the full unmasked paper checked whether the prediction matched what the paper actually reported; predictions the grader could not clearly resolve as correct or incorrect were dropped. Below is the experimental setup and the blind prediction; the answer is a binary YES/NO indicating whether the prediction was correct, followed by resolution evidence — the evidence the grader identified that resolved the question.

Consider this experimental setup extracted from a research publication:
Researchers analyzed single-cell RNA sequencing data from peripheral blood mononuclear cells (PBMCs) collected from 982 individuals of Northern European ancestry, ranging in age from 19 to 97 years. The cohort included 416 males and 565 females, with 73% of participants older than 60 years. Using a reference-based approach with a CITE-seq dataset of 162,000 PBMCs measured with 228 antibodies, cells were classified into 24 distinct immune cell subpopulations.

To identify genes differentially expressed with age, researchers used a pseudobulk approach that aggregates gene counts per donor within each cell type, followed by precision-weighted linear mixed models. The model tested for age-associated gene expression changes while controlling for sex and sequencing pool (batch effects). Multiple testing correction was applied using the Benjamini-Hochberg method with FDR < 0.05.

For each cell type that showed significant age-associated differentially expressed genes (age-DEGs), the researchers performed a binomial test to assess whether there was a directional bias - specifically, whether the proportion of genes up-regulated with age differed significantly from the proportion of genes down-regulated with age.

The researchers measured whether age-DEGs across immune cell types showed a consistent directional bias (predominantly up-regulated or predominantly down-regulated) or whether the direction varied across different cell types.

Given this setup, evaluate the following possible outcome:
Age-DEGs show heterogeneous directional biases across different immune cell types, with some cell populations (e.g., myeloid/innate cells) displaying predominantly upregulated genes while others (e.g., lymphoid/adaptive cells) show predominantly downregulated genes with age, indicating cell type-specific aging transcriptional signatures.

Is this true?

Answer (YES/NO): NO